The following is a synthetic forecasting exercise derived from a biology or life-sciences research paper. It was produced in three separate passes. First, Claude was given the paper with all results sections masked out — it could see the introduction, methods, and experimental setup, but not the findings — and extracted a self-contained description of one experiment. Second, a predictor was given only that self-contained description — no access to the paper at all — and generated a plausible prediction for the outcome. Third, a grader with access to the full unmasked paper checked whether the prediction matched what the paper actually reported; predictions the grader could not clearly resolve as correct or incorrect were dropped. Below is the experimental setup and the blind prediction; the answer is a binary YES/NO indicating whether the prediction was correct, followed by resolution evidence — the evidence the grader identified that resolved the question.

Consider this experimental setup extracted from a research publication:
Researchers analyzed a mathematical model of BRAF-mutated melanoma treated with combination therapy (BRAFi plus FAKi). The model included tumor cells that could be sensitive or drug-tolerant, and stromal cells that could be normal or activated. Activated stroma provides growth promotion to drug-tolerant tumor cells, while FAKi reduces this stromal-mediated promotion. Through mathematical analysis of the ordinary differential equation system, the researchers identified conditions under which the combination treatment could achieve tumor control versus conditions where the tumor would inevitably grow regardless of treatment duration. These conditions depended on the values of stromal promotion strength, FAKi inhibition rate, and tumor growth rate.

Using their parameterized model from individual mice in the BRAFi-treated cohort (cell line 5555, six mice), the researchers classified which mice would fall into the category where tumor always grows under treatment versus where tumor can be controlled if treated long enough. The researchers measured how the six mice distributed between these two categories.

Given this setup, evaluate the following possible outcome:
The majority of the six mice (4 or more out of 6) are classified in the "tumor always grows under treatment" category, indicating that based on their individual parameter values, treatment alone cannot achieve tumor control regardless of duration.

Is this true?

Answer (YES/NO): NO